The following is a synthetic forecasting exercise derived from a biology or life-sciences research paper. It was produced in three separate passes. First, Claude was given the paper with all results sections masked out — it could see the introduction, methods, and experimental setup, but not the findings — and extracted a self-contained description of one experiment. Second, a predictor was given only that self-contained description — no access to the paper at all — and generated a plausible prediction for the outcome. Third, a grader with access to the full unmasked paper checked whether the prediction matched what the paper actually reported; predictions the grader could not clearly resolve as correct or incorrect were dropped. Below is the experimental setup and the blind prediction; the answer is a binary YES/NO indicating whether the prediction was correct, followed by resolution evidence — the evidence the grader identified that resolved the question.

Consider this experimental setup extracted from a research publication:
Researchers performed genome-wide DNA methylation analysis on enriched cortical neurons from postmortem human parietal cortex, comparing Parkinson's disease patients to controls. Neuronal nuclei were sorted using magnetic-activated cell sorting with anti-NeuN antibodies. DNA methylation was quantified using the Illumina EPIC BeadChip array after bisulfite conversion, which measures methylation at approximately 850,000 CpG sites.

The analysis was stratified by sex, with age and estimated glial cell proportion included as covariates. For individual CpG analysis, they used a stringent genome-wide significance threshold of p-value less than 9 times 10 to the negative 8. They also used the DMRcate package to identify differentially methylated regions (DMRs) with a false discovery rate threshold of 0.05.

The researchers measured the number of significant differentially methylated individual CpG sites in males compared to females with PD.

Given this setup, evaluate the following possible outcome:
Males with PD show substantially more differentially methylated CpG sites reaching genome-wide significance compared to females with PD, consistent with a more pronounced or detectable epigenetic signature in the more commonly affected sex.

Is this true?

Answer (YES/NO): NO